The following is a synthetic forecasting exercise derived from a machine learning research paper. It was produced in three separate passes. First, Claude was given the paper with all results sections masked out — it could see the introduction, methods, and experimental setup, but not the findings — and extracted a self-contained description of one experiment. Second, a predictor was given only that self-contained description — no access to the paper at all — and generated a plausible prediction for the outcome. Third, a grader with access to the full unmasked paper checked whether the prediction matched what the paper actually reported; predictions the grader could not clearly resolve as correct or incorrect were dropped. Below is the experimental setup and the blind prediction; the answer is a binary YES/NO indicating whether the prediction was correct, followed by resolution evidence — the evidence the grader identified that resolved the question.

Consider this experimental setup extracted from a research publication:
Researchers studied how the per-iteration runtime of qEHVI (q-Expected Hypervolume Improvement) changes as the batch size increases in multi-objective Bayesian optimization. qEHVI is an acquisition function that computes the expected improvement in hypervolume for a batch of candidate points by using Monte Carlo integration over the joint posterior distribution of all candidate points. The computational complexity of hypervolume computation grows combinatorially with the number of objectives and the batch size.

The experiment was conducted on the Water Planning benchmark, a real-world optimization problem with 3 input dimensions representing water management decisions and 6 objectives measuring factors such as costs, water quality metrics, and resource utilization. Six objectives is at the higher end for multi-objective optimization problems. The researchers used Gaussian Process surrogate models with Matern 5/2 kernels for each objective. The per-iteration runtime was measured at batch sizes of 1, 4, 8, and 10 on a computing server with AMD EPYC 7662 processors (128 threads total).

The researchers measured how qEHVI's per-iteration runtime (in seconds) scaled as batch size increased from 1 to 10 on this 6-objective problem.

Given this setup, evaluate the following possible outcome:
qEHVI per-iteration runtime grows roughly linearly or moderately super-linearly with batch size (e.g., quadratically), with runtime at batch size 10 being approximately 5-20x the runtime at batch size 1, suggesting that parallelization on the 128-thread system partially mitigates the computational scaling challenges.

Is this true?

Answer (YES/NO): NO